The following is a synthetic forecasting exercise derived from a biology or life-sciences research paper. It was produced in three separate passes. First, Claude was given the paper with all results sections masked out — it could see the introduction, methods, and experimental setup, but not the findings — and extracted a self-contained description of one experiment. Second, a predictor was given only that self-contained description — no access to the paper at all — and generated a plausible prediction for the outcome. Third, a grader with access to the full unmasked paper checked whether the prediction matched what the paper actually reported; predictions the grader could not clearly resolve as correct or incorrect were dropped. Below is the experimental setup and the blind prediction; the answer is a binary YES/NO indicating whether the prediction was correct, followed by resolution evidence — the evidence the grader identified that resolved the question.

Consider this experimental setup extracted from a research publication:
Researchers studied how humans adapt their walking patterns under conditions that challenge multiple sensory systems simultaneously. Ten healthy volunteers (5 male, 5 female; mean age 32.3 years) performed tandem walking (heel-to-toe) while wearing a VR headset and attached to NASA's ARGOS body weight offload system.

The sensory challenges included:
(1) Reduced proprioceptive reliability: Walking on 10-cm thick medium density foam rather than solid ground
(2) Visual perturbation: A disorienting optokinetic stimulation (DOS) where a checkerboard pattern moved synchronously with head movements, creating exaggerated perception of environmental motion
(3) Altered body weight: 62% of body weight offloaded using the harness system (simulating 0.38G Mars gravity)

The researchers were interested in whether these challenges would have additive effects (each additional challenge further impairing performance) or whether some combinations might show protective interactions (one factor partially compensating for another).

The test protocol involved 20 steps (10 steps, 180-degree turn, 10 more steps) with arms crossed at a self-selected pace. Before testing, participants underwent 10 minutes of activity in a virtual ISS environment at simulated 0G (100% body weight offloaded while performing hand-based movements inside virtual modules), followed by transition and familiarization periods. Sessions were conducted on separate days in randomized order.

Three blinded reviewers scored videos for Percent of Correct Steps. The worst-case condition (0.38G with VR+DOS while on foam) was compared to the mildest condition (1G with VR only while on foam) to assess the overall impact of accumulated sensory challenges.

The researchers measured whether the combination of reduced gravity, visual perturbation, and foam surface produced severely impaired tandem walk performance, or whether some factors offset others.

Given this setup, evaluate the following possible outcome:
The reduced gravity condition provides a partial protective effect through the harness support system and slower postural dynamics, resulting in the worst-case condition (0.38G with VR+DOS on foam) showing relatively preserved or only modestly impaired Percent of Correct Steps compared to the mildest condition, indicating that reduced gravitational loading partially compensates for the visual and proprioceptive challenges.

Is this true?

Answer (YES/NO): YES